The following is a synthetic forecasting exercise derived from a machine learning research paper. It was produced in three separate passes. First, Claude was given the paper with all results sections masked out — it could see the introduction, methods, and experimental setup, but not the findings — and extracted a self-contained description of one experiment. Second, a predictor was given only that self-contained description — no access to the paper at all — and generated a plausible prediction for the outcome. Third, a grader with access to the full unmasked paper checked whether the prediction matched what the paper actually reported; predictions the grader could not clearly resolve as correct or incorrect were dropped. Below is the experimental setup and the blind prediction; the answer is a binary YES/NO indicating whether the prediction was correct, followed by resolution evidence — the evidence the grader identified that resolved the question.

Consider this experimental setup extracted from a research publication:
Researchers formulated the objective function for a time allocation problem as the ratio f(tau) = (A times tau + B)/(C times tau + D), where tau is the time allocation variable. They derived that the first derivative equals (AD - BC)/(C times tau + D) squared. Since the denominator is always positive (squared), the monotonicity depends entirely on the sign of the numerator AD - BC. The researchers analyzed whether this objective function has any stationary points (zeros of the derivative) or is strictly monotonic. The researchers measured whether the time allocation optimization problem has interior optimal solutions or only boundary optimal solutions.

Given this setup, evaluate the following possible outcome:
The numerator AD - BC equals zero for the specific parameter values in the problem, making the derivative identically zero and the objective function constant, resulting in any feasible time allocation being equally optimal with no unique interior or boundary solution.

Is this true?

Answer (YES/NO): NO